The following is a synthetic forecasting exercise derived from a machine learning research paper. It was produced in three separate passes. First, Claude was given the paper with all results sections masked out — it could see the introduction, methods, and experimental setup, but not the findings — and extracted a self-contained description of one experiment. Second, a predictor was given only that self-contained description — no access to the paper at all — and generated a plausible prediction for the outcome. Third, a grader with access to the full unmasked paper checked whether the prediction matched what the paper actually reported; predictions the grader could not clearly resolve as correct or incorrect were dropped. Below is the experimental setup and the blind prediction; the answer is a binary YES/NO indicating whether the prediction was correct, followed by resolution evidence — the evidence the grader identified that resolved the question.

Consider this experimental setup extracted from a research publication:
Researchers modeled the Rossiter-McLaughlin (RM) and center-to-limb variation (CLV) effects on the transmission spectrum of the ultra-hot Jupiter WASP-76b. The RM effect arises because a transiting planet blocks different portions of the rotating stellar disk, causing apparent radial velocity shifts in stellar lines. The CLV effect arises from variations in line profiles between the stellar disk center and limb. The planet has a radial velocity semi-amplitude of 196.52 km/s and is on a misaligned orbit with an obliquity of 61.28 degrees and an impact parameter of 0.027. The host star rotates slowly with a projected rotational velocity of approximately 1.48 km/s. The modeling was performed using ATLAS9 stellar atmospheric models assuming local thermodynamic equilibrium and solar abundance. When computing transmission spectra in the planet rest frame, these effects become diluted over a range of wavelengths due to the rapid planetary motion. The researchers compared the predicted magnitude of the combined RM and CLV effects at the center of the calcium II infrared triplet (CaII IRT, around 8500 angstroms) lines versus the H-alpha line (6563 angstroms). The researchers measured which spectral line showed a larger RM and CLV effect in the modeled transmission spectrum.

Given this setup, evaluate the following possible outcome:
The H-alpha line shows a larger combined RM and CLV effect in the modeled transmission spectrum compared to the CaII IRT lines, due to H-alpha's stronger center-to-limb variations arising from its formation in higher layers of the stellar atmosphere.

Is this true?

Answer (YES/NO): YES